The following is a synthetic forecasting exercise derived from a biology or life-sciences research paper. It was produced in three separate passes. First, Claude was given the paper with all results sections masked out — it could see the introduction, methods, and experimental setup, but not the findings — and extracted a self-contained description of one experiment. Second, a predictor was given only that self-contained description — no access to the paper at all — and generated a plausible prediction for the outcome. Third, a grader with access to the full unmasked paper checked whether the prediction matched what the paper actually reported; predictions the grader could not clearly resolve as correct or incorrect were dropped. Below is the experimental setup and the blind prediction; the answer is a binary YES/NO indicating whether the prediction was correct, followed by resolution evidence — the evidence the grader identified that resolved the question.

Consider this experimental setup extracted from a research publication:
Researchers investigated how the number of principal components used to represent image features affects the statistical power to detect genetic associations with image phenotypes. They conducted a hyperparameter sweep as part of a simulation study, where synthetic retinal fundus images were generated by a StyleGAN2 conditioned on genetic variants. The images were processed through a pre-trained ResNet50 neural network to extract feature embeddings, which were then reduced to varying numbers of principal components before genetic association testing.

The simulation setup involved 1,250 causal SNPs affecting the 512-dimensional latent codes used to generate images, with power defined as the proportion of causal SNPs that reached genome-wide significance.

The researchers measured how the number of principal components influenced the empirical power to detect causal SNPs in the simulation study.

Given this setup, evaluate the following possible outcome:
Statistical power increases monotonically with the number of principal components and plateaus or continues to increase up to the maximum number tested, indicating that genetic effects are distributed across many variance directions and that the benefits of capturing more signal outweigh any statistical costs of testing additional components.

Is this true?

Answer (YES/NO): NO